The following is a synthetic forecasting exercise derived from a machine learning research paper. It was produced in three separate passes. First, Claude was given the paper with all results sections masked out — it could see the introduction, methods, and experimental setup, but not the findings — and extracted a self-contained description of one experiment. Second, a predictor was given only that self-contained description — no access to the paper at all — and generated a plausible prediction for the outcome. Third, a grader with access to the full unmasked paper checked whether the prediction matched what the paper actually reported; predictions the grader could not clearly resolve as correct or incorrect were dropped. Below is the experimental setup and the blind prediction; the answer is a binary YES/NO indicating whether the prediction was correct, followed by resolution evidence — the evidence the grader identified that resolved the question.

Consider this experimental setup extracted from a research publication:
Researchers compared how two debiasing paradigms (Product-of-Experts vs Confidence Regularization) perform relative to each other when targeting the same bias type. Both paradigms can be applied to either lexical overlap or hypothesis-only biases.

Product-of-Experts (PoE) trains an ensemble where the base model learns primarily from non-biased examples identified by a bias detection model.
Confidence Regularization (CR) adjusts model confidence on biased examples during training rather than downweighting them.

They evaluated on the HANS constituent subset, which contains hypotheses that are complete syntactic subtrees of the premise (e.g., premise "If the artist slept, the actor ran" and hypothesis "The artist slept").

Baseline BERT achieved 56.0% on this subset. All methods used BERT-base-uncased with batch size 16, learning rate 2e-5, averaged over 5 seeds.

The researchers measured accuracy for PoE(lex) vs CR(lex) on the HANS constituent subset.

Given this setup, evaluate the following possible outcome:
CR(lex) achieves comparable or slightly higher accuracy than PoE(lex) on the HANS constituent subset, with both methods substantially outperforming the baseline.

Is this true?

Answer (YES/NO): NO